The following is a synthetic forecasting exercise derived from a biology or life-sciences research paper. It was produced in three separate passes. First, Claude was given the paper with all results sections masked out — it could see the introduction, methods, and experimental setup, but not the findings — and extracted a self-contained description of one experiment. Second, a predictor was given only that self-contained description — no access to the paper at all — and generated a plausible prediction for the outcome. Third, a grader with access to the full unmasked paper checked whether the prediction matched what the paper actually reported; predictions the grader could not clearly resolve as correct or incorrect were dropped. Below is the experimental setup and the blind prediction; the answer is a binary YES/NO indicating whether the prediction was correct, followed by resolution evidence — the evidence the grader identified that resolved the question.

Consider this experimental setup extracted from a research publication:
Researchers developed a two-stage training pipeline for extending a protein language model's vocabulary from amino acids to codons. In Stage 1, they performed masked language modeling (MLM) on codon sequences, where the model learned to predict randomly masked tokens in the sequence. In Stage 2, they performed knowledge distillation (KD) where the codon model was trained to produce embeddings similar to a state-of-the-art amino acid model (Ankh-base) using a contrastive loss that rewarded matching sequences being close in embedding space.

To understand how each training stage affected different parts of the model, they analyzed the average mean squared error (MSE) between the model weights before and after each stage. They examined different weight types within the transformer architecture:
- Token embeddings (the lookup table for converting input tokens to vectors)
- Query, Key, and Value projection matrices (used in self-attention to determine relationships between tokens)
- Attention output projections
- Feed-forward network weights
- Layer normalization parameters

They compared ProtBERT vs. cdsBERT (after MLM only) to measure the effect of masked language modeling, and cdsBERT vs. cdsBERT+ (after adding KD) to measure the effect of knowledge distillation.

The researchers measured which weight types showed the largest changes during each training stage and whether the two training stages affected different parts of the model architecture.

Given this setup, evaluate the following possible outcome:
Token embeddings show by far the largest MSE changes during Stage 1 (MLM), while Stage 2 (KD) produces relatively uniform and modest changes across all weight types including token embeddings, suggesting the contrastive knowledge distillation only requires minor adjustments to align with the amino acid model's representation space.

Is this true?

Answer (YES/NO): NO